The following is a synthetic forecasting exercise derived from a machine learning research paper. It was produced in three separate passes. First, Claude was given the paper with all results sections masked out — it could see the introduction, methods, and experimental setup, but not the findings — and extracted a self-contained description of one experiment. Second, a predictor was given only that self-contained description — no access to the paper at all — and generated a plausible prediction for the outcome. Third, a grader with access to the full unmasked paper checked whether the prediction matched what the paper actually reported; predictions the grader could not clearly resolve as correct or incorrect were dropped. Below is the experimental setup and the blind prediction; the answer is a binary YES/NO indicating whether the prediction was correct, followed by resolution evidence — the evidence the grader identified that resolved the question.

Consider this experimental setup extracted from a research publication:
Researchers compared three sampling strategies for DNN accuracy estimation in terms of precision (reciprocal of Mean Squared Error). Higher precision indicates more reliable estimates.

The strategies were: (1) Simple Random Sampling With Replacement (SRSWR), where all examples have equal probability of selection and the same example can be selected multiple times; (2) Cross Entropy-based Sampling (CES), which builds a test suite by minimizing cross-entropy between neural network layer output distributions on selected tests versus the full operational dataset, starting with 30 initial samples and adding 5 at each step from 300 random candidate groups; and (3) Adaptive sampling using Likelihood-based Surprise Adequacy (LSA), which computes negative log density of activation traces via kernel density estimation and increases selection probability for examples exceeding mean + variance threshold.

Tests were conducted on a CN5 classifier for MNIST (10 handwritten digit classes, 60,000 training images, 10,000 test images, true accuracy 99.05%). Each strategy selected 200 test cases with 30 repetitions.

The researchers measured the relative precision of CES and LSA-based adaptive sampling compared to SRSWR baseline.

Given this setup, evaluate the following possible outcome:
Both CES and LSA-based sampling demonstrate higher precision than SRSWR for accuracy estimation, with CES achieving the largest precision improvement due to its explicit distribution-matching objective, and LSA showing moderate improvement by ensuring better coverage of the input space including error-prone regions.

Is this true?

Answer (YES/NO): NO